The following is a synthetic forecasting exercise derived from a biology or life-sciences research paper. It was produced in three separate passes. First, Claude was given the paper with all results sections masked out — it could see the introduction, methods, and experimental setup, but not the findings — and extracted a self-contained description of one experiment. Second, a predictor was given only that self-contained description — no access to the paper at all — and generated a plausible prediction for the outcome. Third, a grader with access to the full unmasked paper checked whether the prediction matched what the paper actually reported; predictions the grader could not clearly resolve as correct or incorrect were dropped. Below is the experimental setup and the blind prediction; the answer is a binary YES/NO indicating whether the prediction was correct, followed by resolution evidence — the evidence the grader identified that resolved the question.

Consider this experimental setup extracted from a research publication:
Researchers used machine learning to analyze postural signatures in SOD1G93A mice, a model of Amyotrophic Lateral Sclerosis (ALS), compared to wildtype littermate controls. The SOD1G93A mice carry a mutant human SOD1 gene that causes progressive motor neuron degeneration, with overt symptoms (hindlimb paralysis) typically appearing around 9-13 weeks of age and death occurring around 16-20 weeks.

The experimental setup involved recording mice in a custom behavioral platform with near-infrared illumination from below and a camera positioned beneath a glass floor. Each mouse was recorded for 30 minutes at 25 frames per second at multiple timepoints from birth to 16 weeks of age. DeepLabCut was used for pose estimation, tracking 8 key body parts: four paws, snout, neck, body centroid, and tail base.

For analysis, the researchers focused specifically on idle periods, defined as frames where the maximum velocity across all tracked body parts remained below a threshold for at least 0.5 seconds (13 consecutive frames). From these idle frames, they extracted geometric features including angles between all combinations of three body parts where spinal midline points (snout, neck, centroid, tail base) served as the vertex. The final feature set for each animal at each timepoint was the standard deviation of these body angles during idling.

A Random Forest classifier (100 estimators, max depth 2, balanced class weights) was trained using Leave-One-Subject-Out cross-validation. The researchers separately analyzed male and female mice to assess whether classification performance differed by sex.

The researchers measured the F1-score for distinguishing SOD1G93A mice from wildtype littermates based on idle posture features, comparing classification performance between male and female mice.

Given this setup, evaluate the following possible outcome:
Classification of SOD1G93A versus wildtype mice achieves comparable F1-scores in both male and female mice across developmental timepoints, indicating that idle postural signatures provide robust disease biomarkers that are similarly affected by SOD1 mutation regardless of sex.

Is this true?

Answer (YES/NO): NO